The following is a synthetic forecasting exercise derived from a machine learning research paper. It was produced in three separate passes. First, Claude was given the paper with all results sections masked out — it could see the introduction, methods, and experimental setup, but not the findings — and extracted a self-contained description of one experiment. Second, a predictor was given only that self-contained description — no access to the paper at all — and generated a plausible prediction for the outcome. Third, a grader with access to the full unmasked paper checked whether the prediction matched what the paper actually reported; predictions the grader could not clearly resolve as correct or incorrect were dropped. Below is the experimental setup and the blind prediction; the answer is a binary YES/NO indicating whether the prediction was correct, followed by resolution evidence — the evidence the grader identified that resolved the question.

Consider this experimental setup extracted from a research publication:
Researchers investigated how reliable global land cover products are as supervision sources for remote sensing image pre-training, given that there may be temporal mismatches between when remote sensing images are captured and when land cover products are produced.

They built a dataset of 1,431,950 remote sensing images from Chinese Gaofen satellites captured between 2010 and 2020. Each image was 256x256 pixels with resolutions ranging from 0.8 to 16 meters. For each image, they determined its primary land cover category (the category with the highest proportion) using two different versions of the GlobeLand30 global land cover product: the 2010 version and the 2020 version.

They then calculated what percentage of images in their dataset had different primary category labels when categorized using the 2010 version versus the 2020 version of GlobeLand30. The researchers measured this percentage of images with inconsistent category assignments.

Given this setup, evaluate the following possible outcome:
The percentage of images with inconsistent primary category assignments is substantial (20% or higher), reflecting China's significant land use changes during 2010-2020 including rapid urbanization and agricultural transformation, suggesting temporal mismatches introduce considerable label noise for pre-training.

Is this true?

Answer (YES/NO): NO